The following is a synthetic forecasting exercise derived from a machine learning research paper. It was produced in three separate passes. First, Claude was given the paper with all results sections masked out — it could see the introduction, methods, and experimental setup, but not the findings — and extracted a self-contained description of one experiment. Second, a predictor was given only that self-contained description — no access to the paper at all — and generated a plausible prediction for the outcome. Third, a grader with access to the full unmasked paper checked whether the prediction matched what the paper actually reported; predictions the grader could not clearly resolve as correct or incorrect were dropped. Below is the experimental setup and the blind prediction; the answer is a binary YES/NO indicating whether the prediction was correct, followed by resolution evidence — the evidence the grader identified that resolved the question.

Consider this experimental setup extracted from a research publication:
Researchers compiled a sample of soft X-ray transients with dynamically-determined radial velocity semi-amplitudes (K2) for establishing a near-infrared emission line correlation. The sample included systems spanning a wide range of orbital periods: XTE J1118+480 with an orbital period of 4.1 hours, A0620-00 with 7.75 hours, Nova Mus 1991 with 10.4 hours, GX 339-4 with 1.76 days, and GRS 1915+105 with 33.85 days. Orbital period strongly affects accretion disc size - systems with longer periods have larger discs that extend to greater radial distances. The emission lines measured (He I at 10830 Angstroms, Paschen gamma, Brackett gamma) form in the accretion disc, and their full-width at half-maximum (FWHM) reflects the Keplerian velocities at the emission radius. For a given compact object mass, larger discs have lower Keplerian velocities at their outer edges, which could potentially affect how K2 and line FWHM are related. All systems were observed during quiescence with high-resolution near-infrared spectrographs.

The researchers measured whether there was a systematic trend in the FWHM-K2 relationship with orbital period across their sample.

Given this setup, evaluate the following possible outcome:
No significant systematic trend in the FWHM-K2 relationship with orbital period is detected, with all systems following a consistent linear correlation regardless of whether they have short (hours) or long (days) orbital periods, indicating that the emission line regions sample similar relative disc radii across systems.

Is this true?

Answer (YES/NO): YES